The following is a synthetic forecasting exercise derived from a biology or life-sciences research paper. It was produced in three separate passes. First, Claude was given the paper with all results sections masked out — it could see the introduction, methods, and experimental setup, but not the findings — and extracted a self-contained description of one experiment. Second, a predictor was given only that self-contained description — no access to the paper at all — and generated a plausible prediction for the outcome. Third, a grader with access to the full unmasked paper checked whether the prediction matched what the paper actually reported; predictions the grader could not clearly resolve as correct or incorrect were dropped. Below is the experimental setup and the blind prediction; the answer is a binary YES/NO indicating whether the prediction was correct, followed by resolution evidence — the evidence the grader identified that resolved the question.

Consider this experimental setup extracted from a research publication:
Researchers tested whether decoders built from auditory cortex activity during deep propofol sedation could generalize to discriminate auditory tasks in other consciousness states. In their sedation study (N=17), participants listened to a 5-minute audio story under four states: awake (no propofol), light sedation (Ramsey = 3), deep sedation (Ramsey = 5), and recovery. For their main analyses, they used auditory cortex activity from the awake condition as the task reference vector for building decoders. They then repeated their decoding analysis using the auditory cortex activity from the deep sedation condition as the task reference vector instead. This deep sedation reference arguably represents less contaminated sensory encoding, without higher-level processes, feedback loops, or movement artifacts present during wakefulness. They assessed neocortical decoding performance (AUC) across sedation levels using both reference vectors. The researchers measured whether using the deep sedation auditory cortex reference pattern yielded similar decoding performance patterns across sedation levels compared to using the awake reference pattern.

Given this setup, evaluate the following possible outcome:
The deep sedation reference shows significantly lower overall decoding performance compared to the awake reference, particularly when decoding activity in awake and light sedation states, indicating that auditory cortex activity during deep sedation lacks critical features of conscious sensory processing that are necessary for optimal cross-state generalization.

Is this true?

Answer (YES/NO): NO